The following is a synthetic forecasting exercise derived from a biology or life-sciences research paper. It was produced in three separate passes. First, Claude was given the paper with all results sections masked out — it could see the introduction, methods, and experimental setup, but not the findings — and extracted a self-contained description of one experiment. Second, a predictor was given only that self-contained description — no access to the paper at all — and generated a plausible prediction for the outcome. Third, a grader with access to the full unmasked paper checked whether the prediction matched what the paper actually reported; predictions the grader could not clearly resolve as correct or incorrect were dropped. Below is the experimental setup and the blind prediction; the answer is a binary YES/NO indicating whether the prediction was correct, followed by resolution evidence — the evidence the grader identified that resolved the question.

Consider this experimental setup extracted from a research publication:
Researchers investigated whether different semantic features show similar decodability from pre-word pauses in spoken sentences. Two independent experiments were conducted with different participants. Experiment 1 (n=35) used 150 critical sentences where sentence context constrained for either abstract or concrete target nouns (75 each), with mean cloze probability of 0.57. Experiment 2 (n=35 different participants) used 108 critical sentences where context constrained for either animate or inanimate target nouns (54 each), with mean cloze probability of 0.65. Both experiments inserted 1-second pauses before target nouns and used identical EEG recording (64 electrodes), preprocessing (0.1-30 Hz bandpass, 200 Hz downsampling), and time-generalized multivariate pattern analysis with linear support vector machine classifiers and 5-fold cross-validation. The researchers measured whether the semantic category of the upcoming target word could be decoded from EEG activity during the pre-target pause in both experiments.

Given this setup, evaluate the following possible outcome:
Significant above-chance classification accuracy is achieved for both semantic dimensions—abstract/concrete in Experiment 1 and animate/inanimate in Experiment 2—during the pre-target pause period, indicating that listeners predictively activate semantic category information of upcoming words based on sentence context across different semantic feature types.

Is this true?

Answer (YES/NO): YES